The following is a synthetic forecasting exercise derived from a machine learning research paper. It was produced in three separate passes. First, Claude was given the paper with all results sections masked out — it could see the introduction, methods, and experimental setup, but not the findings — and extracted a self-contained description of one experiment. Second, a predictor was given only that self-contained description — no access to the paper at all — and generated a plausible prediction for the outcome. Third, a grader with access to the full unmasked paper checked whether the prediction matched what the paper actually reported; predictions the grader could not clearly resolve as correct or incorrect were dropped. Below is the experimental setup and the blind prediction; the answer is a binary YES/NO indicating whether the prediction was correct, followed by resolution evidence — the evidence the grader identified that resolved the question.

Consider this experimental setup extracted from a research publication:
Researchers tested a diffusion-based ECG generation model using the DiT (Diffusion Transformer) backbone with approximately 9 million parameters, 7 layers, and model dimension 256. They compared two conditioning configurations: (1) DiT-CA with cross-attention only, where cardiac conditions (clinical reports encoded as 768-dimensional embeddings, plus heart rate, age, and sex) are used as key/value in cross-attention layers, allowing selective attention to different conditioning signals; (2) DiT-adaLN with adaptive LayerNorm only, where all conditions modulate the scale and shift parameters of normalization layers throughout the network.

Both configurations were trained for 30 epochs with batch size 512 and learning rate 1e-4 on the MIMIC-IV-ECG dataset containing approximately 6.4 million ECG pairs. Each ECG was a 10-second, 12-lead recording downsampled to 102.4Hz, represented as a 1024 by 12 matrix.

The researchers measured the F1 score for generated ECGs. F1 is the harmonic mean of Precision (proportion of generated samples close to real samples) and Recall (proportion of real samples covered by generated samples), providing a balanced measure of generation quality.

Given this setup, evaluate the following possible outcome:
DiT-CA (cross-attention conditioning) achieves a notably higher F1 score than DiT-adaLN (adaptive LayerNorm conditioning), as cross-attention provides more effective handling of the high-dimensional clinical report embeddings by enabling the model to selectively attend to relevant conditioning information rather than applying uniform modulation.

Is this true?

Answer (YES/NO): NO